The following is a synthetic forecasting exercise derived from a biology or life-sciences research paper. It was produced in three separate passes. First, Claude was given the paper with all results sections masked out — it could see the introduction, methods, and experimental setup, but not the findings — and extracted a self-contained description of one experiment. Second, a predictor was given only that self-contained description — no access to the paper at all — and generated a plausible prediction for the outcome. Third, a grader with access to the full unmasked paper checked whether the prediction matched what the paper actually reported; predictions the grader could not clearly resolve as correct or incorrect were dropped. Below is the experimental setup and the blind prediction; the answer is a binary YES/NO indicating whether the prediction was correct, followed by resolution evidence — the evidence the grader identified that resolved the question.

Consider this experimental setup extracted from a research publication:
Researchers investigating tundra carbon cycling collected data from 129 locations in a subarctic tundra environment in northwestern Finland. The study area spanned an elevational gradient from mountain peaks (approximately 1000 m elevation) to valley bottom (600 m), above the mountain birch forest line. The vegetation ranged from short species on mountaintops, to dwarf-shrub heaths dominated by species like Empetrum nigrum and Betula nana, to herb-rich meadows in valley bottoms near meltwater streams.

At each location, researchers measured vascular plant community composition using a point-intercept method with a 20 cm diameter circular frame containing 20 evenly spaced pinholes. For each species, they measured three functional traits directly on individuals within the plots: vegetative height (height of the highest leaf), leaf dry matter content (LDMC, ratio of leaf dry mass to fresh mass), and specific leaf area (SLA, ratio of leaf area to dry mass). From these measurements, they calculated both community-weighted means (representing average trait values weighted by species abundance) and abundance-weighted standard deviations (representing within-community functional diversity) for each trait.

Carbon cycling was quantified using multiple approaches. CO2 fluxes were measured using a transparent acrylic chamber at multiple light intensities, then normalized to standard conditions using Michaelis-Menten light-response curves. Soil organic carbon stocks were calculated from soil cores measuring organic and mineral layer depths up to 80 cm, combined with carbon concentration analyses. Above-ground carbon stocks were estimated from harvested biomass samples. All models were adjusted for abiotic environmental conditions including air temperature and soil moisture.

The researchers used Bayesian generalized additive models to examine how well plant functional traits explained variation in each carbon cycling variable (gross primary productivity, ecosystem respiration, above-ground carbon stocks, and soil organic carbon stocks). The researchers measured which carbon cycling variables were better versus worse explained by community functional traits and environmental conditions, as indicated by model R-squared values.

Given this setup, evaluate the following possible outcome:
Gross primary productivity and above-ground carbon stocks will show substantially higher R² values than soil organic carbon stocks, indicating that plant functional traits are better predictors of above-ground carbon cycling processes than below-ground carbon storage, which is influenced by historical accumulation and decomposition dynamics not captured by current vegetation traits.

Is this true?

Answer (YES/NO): YES